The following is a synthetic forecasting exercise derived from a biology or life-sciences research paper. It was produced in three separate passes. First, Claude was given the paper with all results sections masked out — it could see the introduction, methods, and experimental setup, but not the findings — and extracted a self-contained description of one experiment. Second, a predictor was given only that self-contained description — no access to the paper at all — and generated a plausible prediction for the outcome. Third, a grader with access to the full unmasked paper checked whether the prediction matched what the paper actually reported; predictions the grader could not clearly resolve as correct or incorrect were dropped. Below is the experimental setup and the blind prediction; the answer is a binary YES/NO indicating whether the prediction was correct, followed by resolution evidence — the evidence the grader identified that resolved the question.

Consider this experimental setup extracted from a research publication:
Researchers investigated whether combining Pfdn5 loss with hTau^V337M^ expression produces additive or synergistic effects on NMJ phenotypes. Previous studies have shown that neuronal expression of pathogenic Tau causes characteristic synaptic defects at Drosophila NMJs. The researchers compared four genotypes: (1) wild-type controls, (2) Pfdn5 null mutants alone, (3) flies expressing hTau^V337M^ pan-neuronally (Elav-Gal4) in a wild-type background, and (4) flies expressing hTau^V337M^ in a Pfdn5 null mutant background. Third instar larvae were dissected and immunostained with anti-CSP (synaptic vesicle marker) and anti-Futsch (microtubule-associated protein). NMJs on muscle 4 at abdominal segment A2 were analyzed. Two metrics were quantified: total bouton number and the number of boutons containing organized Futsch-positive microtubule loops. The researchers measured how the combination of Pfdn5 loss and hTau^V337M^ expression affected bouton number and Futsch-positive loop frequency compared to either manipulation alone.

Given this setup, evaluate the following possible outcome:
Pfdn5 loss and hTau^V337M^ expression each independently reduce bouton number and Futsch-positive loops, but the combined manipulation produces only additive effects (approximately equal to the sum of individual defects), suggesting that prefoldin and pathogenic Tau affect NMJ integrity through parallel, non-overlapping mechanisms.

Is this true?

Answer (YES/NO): NO